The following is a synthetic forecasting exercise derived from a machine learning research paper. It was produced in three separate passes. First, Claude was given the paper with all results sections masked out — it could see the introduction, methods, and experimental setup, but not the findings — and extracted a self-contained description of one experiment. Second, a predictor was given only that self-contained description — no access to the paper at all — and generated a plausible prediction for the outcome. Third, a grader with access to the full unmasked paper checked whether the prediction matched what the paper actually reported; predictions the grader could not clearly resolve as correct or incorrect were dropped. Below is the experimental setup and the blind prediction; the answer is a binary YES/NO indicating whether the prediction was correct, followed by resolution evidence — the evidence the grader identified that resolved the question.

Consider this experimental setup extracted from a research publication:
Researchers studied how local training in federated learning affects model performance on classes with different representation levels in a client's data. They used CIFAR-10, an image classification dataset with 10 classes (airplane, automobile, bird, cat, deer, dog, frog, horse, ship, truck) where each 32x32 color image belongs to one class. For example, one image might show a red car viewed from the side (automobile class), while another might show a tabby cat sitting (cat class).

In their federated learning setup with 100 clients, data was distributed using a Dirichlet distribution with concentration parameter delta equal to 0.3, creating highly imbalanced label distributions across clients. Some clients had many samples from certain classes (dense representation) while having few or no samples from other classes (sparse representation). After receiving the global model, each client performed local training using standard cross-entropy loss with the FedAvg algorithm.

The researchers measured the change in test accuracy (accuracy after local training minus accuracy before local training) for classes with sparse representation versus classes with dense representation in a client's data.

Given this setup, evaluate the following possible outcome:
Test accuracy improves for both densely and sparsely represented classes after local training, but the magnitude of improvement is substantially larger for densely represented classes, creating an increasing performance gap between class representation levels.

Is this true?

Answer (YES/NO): NO